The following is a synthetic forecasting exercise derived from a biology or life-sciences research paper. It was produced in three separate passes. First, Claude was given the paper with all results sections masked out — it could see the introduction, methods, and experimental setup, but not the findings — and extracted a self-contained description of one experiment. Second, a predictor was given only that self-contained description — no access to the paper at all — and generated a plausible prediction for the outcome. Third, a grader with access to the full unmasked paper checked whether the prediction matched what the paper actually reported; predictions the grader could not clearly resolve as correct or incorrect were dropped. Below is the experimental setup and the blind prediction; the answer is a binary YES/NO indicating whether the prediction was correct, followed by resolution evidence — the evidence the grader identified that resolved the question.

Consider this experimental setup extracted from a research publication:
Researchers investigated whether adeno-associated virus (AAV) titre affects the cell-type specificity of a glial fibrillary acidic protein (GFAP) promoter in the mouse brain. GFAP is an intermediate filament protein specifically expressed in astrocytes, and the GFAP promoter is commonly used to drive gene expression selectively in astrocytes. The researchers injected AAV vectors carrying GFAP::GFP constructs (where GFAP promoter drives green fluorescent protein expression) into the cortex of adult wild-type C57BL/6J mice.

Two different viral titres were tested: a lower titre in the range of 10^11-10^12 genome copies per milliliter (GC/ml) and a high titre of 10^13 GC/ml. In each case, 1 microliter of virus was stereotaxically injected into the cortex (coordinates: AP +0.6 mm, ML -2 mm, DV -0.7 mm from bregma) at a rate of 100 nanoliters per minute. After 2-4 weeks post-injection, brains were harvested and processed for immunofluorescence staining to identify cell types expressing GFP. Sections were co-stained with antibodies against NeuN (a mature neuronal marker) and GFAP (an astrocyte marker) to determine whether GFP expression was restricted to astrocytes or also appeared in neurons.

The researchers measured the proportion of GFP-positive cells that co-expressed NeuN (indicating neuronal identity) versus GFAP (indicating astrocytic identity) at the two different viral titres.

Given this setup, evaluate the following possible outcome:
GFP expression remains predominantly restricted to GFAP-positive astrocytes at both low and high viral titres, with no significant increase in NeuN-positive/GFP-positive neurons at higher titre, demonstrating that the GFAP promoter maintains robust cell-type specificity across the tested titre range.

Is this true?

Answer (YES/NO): NO